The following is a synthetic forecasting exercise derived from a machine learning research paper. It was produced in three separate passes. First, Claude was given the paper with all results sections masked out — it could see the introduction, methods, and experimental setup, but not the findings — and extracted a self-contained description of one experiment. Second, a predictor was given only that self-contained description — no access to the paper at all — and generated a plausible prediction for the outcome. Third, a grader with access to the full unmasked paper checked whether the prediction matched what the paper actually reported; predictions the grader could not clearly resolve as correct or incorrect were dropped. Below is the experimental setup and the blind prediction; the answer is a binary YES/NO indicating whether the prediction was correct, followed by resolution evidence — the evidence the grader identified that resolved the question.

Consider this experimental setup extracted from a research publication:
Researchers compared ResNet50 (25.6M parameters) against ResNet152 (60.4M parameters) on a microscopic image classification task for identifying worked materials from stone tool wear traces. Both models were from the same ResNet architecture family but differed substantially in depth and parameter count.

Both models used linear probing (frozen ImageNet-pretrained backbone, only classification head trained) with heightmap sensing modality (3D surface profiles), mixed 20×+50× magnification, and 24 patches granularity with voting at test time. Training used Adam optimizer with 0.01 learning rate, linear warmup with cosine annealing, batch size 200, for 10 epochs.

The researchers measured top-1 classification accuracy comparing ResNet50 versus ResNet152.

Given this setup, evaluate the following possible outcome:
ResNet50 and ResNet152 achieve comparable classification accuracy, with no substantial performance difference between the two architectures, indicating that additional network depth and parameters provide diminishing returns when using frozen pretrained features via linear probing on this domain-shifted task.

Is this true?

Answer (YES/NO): NO